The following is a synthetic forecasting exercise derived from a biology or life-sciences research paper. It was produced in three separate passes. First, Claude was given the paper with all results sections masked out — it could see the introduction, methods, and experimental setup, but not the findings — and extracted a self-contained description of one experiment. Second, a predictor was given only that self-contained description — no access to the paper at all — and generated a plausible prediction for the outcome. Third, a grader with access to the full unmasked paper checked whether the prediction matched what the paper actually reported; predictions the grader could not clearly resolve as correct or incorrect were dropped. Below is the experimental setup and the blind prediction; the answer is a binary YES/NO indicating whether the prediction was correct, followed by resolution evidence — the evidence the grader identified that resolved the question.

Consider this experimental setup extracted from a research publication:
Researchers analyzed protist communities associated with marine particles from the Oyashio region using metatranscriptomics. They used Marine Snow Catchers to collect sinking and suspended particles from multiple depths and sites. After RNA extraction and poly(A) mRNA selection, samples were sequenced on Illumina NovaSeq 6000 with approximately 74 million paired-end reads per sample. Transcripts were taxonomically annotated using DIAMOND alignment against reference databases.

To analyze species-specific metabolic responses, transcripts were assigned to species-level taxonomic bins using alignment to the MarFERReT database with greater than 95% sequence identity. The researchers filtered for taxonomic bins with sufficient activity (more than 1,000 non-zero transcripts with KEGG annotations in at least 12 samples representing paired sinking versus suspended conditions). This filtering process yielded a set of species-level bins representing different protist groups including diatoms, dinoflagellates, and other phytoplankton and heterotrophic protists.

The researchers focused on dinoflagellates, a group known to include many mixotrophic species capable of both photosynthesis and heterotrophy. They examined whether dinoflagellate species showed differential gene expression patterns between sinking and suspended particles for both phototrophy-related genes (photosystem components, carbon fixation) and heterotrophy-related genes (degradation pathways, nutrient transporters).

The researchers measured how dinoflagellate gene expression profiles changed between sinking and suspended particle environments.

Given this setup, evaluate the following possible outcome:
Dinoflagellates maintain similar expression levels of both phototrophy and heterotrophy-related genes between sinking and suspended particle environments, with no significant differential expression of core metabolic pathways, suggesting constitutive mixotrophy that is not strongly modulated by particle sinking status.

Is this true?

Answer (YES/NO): NO